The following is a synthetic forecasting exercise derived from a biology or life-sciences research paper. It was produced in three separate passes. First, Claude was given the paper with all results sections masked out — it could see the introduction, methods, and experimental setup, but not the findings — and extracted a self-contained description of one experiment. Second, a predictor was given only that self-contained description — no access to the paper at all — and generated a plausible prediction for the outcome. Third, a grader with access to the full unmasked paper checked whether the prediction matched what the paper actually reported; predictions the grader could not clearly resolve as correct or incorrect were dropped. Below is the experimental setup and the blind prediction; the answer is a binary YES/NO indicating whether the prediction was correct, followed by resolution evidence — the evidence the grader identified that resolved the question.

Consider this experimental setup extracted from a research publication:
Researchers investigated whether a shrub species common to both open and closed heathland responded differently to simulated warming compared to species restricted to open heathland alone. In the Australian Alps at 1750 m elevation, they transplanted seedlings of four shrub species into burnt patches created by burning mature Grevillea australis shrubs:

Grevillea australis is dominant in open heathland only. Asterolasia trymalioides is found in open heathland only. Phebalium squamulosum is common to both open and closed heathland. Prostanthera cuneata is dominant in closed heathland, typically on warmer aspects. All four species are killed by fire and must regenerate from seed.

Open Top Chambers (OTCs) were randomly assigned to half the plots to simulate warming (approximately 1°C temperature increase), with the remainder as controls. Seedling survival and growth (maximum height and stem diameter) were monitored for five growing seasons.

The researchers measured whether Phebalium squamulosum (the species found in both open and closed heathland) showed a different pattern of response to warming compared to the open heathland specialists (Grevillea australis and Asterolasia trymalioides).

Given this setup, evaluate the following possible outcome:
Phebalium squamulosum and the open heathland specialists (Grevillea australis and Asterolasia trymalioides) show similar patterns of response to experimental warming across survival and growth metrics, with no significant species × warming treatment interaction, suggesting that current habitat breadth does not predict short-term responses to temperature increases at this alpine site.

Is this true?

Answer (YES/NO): NO